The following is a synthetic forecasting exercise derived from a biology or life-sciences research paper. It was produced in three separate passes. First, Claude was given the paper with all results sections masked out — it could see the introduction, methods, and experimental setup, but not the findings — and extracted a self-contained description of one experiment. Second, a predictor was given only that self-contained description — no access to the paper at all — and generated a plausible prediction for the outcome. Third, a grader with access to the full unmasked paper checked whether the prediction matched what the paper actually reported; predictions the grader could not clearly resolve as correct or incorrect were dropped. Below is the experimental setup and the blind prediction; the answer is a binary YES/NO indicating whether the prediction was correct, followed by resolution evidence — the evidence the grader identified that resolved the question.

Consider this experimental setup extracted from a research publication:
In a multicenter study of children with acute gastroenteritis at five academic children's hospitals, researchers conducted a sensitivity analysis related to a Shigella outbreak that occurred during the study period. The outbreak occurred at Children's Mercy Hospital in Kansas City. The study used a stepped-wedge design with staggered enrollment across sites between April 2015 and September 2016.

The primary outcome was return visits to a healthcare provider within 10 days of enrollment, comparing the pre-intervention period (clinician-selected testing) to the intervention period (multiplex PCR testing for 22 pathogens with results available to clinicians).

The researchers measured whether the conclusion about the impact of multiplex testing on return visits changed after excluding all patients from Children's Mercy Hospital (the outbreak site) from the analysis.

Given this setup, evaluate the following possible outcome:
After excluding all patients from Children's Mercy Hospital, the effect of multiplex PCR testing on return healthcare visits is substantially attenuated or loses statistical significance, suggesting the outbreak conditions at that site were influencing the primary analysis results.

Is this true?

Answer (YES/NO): NO